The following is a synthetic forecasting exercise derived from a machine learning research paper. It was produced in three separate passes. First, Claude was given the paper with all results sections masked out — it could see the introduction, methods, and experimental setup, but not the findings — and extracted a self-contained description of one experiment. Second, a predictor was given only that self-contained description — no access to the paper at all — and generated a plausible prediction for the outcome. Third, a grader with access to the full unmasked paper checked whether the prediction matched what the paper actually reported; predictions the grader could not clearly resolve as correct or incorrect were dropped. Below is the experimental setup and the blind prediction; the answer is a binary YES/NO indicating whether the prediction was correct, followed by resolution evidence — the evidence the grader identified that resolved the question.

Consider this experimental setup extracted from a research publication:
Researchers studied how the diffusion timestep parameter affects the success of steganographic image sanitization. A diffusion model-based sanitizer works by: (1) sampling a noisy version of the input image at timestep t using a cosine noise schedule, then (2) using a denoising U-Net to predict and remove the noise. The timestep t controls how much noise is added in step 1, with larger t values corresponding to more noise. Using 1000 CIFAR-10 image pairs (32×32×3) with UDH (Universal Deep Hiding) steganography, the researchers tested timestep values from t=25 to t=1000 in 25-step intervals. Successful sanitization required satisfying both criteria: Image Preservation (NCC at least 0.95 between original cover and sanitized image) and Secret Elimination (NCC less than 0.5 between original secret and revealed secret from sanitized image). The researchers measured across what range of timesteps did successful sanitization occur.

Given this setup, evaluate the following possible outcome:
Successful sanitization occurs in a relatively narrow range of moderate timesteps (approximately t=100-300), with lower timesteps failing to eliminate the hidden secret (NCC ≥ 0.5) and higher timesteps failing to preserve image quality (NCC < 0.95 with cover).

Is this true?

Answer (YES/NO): NO